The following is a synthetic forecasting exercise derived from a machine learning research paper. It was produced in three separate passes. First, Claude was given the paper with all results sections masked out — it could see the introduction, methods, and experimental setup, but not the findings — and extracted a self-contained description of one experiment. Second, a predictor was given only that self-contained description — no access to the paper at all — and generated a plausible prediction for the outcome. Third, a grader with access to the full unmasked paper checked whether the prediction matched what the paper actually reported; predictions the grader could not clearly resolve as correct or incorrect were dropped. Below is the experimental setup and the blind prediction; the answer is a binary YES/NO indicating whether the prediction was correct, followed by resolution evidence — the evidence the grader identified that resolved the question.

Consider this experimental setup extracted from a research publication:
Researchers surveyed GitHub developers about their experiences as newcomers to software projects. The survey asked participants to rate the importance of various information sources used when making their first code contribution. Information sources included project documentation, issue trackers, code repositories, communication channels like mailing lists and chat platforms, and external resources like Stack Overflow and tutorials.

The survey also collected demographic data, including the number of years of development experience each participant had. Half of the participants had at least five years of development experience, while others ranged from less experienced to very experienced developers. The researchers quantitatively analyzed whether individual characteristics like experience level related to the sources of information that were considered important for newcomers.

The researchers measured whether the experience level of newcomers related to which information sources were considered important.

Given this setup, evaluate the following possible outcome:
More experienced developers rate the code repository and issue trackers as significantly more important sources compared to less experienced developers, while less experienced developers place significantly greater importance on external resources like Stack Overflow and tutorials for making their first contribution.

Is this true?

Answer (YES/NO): NO